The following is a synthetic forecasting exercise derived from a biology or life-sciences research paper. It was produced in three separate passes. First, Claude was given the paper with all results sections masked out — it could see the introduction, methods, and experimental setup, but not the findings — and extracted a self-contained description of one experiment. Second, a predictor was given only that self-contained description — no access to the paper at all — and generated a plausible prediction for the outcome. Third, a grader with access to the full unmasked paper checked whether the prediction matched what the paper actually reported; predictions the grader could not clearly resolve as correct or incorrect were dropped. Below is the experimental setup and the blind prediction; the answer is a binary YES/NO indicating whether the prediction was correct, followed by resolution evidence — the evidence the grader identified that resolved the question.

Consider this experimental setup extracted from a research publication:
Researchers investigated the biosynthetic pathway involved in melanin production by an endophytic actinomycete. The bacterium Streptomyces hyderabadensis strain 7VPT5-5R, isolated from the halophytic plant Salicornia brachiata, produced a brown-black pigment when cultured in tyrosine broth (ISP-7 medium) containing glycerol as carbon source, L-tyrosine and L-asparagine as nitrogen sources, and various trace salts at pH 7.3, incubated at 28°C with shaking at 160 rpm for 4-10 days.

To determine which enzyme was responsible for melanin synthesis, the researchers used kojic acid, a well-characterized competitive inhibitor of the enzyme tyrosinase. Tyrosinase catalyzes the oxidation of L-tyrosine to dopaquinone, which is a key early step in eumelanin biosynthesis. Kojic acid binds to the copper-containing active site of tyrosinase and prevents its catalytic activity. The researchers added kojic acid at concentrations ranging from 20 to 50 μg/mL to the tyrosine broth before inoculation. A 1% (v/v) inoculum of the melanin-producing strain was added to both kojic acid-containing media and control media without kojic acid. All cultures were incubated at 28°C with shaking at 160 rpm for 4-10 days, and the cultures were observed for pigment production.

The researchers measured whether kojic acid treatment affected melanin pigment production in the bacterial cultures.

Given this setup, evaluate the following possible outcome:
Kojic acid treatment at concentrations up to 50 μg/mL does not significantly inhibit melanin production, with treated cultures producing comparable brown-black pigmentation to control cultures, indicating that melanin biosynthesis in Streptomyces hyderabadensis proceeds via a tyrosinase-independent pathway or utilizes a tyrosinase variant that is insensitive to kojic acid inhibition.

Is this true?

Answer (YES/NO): NO